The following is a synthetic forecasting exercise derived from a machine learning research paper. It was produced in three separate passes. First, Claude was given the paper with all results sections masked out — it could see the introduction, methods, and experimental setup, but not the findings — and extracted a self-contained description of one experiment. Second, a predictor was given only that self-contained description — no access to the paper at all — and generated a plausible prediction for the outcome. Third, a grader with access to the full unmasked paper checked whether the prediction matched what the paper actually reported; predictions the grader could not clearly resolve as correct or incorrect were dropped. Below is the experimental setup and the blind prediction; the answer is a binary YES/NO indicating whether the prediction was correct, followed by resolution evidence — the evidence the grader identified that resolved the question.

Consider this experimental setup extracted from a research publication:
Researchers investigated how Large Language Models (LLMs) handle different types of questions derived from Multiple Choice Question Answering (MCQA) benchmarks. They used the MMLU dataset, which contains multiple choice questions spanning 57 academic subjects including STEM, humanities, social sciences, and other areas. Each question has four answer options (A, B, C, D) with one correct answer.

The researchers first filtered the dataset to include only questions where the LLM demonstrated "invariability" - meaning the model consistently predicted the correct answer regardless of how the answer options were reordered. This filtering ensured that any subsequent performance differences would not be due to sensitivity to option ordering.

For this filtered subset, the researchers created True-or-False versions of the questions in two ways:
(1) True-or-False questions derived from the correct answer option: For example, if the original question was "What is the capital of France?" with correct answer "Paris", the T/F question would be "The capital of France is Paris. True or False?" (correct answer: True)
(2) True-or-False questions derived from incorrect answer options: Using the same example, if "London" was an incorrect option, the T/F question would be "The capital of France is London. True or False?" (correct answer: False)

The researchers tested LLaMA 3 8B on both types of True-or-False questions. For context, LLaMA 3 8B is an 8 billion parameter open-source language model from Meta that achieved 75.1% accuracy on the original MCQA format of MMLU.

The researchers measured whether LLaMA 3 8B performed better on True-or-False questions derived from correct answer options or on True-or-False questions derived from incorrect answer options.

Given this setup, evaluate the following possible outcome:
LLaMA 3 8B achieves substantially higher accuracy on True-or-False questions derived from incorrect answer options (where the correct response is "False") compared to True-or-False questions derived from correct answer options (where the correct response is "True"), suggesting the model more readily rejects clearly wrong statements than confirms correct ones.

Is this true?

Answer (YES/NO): NO